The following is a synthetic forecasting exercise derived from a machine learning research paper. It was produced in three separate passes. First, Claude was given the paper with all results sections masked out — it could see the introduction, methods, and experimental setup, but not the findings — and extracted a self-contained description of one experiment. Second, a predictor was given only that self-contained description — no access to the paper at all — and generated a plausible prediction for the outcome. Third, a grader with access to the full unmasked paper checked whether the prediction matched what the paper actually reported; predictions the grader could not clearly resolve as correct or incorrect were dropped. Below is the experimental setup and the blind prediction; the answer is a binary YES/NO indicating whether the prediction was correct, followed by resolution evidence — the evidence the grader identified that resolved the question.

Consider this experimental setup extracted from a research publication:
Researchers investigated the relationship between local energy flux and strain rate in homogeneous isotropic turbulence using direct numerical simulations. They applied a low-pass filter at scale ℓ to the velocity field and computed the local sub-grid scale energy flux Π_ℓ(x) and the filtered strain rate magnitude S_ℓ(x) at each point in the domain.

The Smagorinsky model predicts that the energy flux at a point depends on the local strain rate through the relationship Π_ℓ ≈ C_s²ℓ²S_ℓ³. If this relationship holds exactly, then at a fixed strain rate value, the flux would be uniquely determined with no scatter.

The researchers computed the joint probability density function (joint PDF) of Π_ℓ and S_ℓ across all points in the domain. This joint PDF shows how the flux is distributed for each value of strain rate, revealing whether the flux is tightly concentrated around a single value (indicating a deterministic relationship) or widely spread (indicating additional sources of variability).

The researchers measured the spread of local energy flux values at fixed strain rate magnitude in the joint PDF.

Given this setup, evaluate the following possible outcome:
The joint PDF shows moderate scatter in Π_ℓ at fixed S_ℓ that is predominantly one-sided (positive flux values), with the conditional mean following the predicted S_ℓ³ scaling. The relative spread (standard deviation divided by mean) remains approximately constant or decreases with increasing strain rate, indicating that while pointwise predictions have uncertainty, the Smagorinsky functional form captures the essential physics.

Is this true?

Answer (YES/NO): NO